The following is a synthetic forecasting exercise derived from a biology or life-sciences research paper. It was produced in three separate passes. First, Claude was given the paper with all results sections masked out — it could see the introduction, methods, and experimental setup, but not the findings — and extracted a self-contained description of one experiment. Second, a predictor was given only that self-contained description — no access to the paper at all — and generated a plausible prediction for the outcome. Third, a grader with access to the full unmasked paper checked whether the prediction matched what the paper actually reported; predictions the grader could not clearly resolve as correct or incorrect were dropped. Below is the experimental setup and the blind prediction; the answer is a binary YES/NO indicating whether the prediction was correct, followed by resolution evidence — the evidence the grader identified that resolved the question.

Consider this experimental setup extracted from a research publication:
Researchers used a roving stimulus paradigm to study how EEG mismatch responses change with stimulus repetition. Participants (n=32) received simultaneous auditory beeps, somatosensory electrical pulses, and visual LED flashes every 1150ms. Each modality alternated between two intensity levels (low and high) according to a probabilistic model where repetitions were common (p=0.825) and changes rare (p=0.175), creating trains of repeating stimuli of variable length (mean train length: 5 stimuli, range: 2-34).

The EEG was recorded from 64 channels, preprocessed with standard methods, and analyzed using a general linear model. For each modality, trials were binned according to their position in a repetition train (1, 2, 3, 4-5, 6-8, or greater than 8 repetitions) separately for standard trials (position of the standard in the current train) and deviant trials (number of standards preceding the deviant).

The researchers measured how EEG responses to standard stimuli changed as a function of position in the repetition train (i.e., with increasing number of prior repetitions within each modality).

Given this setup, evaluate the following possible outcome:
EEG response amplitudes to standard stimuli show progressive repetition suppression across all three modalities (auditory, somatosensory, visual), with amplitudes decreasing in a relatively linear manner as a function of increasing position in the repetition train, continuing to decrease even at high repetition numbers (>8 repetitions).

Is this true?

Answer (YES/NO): NO